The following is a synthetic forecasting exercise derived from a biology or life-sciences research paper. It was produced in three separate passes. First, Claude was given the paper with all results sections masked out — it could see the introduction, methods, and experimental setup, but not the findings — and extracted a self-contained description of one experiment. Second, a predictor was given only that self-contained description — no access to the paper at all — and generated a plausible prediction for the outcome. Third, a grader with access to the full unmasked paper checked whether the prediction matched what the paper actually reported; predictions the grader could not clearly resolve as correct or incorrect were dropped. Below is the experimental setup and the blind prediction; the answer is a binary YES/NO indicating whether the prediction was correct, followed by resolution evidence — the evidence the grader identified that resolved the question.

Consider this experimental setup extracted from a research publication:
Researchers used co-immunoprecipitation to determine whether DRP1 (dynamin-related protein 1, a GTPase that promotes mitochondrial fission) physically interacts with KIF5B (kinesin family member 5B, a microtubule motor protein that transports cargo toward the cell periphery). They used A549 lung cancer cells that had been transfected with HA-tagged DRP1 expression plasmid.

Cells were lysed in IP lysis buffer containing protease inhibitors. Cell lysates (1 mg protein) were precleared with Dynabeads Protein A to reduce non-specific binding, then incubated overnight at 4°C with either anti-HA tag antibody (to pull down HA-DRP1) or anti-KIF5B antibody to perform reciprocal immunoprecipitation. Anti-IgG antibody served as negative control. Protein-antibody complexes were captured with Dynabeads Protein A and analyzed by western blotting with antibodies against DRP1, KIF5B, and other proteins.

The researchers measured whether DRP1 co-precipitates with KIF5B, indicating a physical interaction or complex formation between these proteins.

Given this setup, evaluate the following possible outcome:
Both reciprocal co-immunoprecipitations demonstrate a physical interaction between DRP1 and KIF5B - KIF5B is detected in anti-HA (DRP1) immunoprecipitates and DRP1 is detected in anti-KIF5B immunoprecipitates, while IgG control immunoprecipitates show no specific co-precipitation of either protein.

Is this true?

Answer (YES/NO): YES